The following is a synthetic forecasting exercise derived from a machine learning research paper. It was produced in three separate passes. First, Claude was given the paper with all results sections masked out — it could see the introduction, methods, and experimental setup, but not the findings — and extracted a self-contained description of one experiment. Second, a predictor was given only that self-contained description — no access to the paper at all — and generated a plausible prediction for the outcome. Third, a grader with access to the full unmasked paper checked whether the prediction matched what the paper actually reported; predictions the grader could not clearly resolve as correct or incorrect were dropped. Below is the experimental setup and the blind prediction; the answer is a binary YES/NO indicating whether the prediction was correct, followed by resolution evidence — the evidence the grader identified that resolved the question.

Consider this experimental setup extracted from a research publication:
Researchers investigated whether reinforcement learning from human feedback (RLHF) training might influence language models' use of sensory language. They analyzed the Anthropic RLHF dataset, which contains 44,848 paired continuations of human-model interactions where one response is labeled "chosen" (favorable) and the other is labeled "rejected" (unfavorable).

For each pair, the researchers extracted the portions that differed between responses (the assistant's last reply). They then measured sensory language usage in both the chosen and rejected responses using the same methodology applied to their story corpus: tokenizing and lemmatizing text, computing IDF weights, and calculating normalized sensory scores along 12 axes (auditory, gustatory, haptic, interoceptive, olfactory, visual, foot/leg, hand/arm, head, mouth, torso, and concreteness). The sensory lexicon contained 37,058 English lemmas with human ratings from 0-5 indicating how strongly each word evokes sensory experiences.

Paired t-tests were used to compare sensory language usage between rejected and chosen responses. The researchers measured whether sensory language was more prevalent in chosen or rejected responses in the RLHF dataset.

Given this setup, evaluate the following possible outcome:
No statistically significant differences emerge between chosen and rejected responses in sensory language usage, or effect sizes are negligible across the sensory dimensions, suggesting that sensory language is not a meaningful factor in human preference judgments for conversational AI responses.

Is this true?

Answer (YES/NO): NO